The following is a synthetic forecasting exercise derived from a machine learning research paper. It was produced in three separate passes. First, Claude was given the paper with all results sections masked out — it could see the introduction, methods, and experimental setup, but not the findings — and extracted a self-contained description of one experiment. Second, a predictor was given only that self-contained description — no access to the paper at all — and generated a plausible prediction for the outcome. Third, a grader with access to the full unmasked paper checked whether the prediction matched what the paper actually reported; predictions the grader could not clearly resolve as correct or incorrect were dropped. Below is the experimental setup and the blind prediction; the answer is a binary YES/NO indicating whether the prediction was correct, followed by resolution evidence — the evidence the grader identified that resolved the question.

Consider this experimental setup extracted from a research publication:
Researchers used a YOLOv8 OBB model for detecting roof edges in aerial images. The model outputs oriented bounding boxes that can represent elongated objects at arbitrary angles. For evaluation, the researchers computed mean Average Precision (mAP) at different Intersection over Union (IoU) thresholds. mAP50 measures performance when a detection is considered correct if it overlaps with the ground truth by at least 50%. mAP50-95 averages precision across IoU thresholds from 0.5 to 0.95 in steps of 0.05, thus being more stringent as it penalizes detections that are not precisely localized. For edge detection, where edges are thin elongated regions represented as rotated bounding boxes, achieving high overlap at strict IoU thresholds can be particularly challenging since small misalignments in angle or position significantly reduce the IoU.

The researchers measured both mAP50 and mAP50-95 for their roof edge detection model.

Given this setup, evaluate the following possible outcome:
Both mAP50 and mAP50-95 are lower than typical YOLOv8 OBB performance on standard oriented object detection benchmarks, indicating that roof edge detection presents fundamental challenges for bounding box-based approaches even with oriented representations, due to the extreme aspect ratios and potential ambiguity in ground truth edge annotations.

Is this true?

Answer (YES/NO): NO